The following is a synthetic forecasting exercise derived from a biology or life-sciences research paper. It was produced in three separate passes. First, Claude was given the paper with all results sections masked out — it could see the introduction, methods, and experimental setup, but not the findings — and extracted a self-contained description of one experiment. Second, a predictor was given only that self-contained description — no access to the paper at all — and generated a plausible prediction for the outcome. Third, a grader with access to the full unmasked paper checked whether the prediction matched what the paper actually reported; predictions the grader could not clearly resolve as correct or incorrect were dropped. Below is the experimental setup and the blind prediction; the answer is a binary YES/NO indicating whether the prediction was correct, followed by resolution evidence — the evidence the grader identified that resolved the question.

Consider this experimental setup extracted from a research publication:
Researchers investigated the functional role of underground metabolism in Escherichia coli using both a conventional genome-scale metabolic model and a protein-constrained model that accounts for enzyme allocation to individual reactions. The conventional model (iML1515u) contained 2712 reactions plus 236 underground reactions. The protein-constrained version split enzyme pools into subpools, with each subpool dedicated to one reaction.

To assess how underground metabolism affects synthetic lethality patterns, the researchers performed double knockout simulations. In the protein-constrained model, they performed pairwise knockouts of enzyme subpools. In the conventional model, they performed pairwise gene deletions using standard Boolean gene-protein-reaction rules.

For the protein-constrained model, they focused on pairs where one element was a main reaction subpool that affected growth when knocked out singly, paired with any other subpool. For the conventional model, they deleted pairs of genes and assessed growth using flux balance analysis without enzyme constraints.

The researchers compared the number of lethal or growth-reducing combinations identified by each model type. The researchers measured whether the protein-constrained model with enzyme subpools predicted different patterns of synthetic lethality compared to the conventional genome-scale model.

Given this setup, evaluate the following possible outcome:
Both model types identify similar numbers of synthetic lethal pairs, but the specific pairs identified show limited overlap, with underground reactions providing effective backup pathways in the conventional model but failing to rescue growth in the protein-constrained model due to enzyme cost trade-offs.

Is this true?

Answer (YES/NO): NO